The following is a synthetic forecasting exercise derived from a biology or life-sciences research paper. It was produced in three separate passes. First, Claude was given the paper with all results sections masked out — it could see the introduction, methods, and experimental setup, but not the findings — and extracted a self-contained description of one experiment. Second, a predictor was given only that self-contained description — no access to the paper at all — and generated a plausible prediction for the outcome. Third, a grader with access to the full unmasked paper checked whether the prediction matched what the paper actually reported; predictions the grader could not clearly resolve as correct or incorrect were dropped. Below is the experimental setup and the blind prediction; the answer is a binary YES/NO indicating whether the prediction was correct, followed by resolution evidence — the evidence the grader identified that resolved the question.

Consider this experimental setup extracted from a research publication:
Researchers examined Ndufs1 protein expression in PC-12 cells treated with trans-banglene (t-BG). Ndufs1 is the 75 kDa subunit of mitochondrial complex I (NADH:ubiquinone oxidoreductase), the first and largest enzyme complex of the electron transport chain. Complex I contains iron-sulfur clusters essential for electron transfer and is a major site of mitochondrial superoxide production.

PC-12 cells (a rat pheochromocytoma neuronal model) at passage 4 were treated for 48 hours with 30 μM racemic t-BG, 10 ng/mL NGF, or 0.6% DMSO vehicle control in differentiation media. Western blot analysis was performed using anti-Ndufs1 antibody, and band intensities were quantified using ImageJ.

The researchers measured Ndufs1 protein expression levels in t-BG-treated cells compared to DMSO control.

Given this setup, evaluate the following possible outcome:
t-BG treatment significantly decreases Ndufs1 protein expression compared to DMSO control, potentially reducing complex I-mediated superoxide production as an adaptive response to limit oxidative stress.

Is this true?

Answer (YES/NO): YES